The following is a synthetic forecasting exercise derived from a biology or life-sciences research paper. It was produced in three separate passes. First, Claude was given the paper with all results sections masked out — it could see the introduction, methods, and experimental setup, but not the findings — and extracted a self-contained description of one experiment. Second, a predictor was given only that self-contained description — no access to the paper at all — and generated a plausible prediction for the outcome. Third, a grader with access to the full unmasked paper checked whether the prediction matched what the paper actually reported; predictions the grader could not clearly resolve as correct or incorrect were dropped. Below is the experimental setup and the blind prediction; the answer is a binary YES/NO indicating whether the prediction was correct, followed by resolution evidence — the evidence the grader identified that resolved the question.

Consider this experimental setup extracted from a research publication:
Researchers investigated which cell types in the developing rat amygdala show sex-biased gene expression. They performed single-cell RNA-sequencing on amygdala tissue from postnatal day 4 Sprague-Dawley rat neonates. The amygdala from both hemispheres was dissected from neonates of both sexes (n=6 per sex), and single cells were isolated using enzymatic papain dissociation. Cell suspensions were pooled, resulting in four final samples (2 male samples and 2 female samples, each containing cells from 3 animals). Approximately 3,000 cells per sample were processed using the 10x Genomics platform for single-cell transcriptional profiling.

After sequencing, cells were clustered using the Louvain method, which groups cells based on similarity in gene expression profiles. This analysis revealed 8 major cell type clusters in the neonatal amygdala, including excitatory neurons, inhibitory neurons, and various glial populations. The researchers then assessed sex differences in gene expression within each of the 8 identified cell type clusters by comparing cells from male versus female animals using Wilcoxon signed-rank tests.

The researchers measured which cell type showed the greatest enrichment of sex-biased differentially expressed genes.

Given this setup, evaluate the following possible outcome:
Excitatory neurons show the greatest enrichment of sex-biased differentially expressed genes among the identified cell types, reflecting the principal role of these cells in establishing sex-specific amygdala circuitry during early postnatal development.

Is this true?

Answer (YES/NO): NO